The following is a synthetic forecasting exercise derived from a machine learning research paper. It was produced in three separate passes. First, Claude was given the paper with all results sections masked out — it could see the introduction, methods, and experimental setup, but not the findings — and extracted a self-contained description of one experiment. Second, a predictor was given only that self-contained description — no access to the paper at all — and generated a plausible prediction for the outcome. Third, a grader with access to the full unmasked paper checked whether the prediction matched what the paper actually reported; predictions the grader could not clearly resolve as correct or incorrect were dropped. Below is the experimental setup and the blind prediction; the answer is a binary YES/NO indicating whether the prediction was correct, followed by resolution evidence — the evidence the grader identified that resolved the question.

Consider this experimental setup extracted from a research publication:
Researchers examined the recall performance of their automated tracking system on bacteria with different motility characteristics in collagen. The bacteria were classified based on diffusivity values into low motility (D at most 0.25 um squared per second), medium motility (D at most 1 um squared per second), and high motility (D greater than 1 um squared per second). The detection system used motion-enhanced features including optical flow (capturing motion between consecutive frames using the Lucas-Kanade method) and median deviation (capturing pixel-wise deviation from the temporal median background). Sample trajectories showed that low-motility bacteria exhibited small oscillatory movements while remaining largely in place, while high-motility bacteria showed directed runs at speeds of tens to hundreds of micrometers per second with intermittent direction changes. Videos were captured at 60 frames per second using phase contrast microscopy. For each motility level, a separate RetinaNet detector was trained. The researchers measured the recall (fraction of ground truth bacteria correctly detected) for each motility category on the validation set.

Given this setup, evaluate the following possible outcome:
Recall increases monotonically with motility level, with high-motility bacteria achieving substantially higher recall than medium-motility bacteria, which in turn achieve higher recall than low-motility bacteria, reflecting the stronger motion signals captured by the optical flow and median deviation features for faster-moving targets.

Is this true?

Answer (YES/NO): NO